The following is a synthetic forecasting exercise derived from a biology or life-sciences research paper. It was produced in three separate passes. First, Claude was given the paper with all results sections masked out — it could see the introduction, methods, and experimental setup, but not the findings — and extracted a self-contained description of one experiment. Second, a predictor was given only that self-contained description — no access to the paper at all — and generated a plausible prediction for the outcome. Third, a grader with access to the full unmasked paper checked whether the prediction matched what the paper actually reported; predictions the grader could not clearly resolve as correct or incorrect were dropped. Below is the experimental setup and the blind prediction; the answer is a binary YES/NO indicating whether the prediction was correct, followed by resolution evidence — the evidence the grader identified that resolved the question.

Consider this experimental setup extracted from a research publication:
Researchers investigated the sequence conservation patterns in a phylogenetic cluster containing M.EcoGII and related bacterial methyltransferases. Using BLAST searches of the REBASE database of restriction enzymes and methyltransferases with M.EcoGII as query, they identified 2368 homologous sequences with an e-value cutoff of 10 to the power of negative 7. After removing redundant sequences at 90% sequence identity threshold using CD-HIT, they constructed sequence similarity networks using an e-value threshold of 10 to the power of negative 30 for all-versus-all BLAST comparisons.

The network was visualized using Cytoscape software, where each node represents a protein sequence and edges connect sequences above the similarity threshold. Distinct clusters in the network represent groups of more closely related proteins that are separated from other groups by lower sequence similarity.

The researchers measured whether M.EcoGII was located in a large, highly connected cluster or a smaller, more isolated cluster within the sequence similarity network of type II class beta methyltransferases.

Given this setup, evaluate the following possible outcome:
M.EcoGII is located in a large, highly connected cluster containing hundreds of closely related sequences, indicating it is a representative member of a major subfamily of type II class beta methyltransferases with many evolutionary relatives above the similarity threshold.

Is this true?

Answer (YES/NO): NO